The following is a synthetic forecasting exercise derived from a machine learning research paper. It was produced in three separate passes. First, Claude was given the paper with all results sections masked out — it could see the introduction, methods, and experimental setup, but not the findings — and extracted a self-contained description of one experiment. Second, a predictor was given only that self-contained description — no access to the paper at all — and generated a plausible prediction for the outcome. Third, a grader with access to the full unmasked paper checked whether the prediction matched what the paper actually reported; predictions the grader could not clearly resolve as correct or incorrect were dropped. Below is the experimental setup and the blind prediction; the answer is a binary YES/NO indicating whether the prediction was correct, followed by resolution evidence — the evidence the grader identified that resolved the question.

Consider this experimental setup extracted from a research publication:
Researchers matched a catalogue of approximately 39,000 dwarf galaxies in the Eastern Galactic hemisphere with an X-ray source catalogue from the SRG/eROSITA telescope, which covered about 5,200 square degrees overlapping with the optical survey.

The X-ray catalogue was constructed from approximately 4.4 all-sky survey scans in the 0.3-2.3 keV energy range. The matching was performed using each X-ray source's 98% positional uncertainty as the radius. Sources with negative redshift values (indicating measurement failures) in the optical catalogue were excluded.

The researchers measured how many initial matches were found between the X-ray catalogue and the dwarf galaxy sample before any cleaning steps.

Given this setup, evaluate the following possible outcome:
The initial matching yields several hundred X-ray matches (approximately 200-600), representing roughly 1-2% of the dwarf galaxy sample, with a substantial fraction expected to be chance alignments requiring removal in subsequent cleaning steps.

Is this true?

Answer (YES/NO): NO